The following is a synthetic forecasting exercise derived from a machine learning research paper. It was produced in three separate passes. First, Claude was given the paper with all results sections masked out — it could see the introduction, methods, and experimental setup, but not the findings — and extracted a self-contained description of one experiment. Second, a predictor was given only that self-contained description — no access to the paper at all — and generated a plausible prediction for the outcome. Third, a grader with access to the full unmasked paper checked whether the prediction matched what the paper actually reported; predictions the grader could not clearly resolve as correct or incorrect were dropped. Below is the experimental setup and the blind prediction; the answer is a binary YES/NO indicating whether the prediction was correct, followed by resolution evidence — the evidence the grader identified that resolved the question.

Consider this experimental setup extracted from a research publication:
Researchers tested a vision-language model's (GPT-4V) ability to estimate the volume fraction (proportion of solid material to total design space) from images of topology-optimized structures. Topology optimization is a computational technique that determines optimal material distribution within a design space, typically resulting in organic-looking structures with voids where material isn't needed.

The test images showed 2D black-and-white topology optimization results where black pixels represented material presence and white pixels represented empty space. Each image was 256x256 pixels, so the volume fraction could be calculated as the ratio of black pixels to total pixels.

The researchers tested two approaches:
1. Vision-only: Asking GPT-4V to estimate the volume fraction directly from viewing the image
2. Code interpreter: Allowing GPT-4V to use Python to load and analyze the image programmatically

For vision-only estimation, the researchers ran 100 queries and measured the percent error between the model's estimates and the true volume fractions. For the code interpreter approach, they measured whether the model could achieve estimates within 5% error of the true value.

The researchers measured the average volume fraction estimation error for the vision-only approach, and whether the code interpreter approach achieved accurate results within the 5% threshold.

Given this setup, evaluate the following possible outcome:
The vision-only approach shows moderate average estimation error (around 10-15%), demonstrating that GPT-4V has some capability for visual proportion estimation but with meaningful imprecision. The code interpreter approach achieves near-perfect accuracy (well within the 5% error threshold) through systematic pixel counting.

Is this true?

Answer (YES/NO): NO